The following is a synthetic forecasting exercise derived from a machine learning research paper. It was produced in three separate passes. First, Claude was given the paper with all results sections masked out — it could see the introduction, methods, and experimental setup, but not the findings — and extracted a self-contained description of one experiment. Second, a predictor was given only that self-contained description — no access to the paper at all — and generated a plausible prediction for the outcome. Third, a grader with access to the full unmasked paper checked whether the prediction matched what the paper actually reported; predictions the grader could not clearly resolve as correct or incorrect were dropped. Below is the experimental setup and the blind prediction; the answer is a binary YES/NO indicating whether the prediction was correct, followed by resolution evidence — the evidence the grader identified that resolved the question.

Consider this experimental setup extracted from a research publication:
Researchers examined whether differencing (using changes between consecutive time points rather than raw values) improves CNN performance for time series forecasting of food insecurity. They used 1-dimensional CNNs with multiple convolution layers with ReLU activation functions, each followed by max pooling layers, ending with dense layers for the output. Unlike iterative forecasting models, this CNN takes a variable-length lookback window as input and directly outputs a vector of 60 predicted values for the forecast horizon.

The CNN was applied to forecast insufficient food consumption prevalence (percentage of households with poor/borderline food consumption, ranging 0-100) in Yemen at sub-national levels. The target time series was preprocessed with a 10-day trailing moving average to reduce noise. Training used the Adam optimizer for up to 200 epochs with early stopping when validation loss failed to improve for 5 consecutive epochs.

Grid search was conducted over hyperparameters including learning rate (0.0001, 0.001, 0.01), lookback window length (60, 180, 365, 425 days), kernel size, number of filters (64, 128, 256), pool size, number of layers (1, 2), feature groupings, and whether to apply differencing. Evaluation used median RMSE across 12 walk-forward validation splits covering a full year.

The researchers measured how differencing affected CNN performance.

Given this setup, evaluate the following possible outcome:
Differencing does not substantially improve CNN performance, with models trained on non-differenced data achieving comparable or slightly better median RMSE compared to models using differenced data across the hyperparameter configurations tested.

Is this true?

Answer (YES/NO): NO